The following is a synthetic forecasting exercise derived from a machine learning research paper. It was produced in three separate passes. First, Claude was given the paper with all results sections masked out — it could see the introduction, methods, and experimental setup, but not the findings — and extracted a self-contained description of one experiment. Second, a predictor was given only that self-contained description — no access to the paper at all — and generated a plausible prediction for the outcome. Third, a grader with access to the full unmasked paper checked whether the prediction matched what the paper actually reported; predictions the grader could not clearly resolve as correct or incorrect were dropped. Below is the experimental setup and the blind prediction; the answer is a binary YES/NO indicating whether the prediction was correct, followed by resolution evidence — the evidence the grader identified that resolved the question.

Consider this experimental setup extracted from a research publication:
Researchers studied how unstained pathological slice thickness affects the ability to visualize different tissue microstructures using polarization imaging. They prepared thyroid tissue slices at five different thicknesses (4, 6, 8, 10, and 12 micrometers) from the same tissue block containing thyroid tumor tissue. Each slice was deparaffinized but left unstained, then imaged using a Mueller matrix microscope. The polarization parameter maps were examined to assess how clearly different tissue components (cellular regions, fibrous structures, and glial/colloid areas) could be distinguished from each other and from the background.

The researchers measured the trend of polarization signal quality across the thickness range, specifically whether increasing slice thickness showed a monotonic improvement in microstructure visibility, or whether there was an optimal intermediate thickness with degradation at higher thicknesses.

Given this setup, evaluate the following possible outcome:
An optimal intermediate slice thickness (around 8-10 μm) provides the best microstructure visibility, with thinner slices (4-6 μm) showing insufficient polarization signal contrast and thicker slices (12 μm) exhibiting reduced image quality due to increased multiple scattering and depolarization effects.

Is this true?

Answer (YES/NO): NO